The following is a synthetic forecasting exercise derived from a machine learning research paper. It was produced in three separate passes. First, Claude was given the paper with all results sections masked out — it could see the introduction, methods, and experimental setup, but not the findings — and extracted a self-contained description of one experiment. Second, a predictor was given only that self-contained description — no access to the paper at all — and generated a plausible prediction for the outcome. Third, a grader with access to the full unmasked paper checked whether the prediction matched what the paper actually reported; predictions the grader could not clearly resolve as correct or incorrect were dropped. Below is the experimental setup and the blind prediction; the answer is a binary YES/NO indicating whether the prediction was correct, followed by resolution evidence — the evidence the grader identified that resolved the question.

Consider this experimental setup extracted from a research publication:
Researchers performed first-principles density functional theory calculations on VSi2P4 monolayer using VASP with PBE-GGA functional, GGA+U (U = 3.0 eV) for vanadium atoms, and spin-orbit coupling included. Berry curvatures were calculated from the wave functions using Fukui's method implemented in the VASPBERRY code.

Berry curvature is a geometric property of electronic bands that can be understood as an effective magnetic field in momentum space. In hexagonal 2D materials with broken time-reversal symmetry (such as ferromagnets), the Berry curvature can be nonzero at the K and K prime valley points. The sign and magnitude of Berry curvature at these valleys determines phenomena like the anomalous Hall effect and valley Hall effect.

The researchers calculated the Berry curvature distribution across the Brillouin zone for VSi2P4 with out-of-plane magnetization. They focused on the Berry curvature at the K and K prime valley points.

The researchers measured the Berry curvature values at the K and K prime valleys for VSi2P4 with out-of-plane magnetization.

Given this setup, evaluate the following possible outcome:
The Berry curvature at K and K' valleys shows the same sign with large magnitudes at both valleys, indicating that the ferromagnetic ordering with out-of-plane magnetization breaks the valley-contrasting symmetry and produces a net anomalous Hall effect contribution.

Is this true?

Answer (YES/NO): NO